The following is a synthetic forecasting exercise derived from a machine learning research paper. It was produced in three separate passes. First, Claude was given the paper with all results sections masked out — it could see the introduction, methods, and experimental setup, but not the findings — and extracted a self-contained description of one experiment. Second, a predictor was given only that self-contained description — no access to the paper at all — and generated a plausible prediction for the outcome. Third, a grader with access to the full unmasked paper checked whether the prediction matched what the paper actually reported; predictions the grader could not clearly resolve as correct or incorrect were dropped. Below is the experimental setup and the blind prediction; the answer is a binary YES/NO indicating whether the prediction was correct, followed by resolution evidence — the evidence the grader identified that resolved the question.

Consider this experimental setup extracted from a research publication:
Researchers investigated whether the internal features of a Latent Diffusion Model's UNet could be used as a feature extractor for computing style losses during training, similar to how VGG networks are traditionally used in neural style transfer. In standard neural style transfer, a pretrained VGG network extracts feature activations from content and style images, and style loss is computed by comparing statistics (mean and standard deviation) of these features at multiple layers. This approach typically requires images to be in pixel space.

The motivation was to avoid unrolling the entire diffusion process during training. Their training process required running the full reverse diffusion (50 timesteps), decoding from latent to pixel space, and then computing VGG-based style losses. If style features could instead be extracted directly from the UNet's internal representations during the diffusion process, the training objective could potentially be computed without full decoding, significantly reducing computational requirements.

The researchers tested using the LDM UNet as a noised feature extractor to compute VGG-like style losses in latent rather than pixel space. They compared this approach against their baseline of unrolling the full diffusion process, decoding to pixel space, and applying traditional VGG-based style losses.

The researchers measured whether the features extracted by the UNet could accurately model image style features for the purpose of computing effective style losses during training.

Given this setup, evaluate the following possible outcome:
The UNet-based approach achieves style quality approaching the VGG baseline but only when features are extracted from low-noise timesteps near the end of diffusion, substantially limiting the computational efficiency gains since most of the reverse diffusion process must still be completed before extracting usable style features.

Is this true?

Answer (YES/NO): NO